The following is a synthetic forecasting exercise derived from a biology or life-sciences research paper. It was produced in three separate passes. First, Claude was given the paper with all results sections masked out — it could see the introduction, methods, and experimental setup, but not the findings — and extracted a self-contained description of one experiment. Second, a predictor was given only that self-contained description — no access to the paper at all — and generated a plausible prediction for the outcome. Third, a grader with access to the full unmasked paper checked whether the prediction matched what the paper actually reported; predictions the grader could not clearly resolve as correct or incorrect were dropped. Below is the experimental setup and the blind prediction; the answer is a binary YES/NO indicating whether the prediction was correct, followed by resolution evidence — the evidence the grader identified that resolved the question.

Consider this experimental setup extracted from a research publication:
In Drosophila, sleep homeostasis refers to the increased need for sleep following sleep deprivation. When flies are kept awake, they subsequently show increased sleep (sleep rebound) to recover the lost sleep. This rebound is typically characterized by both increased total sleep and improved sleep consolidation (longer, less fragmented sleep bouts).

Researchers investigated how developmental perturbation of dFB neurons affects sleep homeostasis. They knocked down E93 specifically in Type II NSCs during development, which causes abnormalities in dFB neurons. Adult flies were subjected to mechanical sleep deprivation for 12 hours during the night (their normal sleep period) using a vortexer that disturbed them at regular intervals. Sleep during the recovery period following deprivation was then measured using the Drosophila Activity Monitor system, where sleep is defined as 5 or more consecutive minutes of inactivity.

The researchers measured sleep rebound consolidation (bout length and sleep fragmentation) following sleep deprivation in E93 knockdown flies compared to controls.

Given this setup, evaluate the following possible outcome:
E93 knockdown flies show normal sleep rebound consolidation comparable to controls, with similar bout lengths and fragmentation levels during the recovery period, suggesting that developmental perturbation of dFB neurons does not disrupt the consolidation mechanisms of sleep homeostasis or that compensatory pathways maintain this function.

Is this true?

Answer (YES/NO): NO